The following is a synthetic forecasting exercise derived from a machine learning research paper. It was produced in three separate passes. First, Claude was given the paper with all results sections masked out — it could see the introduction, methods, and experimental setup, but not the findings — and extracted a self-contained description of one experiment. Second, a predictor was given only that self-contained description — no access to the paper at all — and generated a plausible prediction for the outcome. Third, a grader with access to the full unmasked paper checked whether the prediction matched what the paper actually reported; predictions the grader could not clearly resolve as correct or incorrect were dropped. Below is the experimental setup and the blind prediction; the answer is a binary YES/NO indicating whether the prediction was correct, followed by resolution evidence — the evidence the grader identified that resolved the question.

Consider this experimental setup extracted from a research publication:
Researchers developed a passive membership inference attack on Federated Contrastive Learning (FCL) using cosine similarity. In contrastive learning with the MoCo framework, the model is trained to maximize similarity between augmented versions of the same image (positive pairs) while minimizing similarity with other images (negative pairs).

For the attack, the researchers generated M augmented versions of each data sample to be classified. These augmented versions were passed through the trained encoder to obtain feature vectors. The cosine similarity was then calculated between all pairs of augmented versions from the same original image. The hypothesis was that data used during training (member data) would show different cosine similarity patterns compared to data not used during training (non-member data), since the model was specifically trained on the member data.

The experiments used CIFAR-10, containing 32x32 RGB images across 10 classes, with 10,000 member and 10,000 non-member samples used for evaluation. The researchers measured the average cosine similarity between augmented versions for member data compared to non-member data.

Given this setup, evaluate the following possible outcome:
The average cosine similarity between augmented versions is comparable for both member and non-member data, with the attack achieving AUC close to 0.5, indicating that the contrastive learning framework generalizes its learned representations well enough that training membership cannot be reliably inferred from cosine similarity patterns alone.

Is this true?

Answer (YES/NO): NO